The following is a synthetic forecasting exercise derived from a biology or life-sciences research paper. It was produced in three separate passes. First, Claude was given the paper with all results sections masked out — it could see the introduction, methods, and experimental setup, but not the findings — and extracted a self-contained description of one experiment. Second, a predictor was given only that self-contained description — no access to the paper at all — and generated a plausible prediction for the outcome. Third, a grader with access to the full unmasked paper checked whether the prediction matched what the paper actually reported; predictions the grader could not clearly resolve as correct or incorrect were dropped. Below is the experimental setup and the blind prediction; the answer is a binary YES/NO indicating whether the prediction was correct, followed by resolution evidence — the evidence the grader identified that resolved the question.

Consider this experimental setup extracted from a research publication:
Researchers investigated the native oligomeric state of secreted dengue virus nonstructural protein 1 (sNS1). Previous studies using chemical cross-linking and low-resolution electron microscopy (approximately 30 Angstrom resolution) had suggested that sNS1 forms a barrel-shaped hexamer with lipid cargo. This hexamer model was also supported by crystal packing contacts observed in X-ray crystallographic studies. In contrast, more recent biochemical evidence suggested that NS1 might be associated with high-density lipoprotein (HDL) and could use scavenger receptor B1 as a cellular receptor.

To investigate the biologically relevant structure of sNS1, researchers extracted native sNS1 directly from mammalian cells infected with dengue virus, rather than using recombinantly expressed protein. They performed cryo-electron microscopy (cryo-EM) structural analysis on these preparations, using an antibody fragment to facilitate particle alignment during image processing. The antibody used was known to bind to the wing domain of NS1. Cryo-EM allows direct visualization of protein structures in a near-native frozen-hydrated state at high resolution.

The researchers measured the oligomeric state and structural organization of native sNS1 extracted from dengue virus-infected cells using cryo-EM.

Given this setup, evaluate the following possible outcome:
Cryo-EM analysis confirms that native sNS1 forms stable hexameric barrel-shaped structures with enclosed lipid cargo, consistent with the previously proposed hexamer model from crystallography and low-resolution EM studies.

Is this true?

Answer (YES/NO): NO